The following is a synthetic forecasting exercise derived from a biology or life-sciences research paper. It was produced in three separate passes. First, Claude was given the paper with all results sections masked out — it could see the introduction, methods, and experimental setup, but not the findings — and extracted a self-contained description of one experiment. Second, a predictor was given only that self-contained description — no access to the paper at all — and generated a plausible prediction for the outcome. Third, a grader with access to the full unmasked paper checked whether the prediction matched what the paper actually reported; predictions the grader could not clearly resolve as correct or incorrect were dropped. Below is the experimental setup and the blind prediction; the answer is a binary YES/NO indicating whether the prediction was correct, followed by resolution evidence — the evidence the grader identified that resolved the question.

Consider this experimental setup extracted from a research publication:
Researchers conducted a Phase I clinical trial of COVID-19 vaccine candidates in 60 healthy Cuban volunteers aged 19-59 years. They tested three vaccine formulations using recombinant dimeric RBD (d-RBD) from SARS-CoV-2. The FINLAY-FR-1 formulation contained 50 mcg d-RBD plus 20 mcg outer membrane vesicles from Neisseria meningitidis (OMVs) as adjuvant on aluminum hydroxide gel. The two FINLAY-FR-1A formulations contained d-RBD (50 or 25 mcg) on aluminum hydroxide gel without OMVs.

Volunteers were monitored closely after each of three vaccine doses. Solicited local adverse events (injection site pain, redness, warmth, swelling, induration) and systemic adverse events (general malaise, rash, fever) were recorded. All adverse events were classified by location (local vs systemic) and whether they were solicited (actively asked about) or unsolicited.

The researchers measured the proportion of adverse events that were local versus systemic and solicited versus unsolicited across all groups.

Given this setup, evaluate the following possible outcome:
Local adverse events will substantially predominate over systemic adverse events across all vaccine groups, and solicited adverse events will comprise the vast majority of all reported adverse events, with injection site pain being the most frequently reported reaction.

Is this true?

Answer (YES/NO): NO